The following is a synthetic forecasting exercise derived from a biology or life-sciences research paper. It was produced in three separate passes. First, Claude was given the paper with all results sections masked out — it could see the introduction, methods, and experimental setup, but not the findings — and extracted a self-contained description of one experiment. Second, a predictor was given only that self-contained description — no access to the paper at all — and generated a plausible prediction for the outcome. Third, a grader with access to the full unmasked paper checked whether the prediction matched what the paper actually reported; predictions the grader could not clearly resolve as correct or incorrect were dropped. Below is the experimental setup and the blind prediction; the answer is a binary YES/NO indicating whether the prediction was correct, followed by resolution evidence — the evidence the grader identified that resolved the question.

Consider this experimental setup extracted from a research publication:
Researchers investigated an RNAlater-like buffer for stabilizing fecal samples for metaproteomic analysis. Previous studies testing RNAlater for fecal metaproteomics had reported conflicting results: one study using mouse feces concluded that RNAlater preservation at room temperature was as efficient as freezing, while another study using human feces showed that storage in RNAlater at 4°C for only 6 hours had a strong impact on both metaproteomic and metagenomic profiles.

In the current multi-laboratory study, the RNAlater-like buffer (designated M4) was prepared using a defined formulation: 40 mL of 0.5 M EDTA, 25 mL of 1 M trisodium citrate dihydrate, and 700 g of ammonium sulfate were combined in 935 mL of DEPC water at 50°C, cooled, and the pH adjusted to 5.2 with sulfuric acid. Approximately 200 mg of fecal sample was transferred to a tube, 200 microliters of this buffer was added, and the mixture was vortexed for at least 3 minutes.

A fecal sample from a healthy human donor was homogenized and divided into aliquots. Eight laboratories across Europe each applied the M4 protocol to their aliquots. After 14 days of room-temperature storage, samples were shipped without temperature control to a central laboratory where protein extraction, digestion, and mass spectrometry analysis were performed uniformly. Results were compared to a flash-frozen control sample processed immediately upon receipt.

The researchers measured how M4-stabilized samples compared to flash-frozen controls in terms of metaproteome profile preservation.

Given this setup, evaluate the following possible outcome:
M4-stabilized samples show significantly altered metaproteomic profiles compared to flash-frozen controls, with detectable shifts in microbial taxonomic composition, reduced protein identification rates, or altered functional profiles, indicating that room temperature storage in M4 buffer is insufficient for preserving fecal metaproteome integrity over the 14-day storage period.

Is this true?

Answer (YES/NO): YES